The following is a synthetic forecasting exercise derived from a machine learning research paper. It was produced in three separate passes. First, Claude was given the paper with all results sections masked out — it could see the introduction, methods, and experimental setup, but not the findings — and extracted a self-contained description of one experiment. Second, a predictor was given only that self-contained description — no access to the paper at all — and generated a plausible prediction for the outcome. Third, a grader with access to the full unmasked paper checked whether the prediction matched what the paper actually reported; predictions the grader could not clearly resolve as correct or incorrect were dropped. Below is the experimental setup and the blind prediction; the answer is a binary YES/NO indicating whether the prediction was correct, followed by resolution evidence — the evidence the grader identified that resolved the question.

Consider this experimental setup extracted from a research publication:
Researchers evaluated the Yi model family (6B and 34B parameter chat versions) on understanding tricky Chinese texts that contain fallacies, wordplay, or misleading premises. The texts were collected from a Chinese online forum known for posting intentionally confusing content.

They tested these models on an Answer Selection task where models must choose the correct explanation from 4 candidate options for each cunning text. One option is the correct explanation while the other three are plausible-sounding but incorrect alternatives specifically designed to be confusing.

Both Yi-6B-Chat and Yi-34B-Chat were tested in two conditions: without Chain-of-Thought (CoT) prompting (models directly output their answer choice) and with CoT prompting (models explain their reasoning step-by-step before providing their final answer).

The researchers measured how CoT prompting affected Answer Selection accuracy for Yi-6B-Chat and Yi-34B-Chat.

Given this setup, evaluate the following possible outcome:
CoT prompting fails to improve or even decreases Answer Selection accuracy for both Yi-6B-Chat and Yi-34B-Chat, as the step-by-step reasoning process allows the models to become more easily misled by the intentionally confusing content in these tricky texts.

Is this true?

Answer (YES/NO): NO